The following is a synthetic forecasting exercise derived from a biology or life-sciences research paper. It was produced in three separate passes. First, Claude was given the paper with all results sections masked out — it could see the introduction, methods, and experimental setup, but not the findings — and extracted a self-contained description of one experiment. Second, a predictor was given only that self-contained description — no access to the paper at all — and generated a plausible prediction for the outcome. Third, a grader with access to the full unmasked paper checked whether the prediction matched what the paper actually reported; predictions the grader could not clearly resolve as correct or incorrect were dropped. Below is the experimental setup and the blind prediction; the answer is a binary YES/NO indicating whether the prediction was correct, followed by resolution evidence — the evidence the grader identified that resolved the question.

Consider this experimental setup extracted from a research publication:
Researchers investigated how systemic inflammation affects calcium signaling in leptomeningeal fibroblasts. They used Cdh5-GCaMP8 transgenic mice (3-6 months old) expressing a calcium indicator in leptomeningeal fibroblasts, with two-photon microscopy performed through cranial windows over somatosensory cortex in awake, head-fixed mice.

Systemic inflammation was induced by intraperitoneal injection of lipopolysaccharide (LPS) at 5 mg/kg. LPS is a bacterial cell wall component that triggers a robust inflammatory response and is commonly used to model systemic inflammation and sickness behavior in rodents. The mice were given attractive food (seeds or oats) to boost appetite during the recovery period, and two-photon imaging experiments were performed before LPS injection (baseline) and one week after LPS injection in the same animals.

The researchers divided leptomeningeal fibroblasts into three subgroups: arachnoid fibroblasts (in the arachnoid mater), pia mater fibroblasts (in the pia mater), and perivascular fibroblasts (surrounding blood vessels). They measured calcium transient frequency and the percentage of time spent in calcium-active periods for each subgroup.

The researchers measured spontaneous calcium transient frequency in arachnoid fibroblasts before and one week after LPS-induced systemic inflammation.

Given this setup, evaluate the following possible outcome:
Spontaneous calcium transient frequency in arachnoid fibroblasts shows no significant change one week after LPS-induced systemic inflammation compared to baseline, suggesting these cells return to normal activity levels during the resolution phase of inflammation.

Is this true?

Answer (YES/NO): YES